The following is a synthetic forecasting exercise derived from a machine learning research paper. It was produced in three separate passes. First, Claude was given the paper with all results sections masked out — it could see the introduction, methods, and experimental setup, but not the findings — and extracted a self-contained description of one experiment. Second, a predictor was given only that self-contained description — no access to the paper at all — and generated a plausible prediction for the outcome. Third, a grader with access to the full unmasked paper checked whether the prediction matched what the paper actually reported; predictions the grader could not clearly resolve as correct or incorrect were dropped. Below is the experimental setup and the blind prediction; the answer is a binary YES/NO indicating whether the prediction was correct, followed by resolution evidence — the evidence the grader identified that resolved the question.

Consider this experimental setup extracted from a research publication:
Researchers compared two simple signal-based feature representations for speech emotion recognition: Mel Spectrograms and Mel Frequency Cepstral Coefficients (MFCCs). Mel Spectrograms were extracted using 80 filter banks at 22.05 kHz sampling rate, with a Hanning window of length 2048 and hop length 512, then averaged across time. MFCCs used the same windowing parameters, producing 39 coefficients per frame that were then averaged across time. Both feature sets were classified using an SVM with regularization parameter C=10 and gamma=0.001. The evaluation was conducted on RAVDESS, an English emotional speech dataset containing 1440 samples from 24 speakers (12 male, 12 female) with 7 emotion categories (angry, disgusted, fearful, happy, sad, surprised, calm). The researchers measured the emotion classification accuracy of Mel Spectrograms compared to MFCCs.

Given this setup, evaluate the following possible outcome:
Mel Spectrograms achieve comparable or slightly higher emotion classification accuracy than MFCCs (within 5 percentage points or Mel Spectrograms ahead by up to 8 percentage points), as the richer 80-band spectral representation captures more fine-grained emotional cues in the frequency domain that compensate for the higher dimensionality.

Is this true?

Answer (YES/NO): NO